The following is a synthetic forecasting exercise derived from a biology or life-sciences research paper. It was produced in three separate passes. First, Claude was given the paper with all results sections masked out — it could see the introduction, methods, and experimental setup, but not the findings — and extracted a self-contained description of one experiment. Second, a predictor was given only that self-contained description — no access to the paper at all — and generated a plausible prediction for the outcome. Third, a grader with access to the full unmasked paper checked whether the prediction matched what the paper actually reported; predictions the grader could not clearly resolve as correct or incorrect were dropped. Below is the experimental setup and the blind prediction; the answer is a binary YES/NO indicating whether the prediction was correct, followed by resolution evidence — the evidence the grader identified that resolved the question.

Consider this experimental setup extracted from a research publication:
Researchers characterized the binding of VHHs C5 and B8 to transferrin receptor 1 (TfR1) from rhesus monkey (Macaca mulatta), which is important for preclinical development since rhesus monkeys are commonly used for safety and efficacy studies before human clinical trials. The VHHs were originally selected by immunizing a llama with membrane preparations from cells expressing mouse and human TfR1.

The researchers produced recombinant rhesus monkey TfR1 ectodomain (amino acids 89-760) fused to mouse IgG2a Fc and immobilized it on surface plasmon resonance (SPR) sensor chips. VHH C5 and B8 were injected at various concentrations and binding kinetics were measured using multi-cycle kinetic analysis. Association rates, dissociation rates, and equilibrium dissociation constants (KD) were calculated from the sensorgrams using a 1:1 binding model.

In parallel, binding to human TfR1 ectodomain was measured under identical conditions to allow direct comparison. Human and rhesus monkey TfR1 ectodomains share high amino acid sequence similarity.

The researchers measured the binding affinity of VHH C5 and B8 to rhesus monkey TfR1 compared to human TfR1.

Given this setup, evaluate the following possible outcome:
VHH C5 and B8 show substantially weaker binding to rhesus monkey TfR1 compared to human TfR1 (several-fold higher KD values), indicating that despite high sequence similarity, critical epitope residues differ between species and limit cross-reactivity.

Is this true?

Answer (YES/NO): YES